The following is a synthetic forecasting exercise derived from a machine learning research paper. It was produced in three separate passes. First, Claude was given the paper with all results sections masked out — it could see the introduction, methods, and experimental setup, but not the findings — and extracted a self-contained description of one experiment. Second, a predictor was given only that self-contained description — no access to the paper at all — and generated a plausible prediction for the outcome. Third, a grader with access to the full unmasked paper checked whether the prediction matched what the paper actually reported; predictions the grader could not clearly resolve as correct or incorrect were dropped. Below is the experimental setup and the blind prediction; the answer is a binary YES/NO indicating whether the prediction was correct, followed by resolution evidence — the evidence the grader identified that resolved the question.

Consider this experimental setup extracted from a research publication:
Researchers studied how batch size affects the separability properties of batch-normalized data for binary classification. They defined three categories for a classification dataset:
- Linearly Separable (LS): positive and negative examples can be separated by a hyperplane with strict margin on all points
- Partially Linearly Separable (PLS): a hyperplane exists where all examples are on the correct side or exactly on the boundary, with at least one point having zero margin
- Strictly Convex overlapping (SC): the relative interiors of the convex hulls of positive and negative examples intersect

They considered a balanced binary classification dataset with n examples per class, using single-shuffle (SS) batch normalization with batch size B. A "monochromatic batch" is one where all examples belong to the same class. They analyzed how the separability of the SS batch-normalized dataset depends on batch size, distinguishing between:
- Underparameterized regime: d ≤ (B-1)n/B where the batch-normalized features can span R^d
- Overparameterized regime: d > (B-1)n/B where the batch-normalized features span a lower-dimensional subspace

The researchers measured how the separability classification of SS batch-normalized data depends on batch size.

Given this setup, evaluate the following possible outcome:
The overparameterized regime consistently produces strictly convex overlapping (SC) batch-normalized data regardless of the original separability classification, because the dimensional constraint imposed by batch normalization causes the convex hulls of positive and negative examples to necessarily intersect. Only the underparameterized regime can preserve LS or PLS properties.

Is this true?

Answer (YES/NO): NO